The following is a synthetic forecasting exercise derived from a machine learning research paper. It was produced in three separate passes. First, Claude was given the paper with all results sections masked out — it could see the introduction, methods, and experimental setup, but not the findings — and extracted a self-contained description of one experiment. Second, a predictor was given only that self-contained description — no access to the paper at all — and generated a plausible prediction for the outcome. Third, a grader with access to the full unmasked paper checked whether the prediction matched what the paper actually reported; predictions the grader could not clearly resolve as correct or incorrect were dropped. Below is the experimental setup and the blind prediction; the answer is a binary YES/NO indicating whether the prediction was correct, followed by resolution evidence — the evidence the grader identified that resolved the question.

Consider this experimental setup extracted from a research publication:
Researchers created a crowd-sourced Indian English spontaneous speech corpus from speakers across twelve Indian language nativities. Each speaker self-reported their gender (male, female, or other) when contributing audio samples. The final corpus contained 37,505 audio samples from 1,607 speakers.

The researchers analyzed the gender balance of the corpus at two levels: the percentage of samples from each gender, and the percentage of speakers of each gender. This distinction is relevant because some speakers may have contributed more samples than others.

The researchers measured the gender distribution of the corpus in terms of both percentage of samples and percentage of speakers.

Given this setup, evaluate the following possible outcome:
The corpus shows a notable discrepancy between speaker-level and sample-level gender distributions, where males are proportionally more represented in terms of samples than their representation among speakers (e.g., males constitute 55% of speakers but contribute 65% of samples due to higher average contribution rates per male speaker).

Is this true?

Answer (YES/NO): NO